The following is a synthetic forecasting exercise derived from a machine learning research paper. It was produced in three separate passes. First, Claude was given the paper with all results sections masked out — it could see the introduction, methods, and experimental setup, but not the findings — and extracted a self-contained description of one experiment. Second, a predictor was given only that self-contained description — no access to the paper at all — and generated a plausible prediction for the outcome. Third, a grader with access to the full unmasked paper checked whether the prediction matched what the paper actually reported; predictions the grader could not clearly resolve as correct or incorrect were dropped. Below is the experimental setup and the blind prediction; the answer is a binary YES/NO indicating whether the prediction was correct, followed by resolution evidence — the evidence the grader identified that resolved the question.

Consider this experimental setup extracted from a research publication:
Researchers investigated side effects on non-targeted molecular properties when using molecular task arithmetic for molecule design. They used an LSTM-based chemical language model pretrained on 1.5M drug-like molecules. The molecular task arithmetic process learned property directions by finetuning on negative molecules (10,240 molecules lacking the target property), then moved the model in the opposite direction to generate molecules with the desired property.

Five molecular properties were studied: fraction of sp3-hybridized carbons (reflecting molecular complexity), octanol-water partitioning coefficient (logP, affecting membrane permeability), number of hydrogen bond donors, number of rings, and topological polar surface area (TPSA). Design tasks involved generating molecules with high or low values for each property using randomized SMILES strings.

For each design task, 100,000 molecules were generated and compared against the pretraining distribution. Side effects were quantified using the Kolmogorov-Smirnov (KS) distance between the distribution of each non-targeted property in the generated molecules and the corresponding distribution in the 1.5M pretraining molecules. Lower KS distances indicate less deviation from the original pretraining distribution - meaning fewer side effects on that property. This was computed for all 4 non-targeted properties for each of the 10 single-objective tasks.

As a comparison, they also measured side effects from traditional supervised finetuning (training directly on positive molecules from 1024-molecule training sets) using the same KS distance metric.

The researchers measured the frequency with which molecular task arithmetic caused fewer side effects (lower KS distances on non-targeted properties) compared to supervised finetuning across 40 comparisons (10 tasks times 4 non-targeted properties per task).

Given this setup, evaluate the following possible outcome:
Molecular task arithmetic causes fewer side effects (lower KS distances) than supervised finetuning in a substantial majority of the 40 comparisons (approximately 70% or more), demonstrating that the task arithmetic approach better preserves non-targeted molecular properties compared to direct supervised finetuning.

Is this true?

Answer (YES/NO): YES